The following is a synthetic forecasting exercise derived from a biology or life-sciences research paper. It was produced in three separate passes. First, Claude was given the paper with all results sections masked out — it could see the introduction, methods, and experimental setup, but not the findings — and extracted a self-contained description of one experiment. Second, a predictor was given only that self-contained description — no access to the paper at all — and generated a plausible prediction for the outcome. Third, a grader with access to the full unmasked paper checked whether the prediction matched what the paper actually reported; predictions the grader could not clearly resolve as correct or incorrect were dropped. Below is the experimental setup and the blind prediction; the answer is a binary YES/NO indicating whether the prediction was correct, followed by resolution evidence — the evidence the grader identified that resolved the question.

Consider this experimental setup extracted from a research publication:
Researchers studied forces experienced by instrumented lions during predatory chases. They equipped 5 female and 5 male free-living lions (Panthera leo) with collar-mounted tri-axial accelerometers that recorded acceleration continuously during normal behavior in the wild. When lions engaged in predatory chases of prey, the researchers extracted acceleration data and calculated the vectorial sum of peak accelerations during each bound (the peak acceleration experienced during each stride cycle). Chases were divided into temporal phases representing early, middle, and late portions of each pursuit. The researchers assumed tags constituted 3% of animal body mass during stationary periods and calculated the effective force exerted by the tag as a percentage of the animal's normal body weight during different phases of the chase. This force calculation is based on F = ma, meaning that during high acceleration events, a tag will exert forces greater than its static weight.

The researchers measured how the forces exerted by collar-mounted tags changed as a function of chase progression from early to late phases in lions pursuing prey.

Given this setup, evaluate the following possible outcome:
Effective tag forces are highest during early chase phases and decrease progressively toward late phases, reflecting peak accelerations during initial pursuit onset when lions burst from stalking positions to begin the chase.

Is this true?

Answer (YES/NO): NO